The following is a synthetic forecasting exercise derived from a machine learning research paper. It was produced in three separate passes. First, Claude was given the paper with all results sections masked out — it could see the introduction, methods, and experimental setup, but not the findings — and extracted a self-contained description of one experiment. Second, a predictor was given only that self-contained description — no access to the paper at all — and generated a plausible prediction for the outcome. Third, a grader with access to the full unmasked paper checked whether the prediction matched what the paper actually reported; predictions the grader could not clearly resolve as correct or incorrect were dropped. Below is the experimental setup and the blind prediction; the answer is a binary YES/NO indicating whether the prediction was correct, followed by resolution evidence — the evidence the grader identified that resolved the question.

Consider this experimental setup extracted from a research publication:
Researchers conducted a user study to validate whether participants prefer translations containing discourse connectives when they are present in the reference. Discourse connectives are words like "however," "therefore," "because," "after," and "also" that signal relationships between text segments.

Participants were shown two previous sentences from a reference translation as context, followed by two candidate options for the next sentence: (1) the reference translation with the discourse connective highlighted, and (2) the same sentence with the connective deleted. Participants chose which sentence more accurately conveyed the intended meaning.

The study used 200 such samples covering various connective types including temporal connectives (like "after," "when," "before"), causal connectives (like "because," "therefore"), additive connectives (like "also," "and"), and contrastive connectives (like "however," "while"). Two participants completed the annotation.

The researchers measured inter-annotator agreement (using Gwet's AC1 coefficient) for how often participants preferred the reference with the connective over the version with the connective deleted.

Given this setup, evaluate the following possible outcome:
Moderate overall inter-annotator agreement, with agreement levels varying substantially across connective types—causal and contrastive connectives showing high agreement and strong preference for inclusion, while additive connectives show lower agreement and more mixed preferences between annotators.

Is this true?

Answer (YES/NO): NO